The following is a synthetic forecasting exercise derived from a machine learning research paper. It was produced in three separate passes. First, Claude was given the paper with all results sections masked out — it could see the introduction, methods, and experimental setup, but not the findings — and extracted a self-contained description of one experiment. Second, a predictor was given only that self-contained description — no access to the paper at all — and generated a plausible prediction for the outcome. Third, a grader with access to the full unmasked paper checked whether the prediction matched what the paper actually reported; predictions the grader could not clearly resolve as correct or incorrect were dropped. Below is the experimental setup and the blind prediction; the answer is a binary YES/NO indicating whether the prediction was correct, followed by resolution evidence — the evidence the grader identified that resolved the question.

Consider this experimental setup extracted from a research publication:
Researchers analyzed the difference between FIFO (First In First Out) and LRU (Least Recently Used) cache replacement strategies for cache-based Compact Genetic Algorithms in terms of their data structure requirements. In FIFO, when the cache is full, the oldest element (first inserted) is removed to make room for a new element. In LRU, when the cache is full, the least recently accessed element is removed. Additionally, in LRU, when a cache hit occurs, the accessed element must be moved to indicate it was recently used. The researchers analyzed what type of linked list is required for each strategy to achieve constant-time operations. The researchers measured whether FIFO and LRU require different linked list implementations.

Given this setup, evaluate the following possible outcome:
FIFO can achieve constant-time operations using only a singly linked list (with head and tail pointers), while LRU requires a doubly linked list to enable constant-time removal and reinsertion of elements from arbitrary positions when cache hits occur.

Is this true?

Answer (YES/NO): YES